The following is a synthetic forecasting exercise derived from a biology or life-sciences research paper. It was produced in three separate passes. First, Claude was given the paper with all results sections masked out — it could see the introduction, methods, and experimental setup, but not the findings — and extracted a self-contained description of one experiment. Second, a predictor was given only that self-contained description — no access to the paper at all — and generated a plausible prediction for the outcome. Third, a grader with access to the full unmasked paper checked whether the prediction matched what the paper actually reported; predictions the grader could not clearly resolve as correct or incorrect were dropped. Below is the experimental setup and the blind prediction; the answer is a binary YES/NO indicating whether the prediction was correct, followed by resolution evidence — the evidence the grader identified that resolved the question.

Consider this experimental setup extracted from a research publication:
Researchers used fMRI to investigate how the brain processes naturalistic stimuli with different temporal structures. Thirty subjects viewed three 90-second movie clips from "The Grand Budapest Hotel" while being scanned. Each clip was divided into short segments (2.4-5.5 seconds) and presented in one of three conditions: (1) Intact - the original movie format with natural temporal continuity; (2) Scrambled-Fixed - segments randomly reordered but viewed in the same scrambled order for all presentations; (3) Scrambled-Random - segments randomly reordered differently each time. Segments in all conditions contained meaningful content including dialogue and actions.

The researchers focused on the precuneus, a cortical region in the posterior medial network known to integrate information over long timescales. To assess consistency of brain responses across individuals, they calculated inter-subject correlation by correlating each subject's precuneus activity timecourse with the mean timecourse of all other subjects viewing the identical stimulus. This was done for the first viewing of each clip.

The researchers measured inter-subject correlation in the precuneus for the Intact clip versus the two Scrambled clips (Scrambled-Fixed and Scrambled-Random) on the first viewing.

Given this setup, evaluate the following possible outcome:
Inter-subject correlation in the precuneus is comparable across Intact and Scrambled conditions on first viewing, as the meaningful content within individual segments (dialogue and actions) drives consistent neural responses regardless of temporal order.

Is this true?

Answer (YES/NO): NO